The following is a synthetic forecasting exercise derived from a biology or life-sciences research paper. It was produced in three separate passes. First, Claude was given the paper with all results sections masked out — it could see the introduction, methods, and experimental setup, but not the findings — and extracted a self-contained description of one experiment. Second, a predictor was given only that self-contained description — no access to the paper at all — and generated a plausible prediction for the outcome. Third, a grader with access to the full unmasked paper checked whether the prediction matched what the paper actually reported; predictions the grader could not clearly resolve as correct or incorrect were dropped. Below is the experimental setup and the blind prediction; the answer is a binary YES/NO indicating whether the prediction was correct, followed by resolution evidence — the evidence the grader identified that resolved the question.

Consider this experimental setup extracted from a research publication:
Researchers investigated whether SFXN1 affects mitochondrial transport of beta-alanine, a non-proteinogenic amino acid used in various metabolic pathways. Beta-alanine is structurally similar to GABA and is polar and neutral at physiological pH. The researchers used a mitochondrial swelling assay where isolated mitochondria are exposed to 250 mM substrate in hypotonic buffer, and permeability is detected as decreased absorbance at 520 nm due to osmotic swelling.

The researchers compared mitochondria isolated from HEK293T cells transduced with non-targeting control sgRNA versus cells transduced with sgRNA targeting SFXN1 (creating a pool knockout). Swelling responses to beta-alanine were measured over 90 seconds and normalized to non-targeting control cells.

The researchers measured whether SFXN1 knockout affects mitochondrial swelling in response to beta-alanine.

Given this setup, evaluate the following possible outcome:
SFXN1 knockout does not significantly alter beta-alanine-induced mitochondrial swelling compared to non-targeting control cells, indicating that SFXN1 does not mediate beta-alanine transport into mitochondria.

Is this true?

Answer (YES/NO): NO